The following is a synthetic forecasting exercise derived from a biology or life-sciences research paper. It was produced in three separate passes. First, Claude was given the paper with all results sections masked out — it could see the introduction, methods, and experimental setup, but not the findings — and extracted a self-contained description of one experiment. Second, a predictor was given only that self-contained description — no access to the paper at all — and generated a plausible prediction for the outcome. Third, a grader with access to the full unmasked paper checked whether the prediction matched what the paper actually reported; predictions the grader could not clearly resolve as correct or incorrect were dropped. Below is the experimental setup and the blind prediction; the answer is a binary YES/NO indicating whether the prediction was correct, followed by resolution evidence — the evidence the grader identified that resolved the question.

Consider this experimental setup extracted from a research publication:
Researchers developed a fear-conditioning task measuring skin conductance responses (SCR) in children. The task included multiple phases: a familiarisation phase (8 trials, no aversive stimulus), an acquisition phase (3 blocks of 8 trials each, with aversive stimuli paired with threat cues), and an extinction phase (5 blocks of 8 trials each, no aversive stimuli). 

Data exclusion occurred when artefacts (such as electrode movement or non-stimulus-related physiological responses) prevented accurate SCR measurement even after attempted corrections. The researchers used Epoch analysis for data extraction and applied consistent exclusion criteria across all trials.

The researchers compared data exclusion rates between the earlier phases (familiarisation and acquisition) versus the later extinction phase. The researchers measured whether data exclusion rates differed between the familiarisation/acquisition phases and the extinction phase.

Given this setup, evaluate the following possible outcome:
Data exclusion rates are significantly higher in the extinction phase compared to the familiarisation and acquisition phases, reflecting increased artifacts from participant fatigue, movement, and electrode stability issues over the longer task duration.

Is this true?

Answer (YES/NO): NO